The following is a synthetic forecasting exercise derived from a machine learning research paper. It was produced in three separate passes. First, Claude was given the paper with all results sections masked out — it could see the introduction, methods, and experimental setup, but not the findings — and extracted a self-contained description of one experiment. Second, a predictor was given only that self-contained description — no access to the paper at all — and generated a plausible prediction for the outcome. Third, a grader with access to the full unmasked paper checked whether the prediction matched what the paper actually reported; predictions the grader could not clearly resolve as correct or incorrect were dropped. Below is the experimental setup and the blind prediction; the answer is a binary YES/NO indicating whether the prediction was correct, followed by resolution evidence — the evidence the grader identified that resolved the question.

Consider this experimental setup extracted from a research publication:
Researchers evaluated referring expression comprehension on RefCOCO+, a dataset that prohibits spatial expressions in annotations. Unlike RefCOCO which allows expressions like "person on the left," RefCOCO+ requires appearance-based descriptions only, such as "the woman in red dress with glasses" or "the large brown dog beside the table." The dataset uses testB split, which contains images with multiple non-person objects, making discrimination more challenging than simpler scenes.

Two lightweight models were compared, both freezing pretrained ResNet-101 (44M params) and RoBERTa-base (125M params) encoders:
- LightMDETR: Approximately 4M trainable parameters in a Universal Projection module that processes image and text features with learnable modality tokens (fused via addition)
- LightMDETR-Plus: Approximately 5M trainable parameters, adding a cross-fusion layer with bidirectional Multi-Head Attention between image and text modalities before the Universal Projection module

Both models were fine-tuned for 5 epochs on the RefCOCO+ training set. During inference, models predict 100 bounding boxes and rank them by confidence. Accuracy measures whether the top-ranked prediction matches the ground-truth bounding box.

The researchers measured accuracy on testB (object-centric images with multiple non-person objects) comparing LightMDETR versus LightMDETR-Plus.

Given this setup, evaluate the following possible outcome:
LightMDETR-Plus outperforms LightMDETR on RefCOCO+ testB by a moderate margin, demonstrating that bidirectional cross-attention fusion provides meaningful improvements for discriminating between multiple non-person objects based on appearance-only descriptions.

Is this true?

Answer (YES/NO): NO